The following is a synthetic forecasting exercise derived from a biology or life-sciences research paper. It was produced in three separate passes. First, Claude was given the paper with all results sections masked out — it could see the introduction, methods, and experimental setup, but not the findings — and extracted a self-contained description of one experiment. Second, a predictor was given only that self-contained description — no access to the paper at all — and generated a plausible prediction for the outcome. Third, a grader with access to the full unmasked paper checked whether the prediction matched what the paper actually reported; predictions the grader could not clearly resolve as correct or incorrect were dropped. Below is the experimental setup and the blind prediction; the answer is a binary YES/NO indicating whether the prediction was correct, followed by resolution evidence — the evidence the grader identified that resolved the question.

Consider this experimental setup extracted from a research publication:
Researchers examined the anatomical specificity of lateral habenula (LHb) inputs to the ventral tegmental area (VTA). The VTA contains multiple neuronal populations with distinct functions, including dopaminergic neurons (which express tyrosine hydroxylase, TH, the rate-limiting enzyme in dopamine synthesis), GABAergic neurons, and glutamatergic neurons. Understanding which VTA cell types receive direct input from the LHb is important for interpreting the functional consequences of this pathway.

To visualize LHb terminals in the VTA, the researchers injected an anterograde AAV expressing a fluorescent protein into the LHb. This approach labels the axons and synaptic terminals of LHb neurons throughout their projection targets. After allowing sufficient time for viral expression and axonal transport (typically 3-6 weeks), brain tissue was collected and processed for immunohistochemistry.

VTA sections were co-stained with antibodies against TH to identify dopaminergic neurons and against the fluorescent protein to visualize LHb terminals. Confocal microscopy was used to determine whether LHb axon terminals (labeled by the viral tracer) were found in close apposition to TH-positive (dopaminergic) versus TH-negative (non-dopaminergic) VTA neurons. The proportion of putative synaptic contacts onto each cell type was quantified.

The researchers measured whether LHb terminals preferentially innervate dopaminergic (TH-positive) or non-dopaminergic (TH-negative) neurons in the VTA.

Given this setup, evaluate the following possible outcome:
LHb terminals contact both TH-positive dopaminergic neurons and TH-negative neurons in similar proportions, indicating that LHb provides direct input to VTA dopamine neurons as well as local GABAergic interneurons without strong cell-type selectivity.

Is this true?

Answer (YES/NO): NO